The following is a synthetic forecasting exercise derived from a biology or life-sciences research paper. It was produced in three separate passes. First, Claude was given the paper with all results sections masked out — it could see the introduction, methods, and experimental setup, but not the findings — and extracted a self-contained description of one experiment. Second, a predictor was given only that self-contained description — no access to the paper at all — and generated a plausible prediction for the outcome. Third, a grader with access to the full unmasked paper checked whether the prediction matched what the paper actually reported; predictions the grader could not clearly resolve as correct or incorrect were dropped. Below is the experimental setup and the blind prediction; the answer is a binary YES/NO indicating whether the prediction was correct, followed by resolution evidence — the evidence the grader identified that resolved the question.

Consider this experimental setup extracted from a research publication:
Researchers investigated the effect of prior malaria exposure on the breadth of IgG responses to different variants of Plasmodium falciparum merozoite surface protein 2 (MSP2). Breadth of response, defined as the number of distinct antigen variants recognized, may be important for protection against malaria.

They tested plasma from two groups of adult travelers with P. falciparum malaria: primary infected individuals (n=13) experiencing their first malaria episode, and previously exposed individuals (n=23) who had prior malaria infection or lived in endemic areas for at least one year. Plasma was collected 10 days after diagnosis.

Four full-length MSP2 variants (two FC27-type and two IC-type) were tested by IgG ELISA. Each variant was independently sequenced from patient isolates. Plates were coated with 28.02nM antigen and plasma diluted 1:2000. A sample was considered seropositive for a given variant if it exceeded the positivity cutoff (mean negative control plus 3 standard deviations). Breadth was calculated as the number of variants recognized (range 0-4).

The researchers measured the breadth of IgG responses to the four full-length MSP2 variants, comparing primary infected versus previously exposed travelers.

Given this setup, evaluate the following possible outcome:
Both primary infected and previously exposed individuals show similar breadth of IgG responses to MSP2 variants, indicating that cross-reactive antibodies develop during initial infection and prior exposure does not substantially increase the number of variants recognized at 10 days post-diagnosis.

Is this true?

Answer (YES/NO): NO